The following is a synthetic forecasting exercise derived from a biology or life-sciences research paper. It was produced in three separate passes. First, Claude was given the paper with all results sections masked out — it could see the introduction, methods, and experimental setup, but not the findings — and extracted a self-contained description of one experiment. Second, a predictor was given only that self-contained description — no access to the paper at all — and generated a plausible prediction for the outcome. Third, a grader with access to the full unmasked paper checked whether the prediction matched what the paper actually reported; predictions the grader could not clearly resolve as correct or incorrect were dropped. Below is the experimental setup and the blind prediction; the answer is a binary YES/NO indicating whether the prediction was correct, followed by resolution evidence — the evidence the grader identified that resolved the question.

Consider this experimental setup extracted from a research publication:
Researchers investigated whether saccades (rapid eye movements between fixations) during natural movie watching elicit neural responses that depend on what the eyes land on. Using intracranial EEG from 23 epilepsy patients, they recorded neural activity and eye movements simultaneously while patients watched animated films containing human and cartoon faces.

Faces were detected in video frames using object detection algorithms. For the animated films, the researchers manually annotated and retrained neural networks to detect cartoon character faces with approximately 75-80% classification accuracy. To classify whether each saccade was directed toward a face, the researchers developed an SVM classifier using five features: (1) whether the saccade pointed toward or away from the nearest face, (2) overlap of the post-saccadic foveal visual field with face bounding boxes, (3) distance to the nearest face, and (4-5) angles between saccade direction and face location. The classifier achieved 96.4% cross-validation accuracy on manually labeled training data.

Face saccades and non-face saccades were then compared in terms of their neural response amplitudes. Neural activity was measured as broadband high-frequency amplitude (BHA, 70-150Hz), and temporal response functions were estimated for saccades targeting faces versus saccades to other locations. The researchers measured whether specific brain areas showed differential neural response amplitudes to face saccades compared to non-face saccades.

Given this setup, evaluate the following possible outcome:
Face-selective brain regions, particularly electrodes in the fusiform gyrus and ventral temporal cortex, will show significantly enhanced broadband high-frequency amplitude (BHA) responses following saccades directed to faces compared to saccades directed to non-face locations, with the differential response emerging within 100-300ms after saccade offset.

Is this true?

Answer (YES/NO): NO